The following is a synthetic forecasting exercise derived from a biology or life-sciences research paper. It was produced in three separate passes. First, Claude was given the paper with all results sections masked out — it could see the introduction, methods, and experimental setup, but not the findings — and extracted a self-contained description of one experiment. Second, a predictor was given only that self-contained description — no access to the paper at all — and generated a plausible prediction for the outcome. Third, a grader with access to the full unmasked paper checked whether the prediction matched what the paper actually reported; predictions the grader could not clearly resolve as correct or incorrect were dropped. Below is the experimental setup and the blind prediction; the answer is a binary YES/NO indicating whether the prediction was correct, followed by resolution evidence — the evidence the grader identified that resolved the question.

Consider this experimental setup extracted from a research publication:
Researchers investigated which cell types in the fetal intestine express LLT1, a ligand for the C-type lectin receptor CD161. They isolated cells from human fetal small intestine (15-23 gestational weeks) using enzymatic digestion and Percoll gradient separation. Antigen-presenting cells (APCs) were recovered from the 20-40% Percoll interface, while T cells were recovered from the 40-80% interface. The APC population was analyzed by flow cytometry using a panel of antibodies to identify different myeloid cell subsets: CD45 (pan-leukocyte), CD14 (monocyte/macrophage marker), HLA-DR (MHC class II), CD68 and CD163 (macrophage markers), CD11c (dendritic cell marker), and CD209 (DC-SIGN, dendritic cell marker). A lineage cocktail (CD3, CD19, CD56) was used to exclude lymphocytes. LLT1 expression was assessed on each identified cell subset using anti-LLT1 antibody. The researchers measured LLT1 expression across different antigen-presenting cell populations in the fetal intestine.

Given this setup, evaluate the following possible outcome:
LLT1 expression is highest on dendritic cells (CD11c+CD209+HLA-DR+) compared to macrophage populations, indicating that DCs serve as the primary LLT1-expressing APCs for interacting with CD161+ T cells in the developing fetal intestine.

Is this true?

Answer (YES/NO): NO